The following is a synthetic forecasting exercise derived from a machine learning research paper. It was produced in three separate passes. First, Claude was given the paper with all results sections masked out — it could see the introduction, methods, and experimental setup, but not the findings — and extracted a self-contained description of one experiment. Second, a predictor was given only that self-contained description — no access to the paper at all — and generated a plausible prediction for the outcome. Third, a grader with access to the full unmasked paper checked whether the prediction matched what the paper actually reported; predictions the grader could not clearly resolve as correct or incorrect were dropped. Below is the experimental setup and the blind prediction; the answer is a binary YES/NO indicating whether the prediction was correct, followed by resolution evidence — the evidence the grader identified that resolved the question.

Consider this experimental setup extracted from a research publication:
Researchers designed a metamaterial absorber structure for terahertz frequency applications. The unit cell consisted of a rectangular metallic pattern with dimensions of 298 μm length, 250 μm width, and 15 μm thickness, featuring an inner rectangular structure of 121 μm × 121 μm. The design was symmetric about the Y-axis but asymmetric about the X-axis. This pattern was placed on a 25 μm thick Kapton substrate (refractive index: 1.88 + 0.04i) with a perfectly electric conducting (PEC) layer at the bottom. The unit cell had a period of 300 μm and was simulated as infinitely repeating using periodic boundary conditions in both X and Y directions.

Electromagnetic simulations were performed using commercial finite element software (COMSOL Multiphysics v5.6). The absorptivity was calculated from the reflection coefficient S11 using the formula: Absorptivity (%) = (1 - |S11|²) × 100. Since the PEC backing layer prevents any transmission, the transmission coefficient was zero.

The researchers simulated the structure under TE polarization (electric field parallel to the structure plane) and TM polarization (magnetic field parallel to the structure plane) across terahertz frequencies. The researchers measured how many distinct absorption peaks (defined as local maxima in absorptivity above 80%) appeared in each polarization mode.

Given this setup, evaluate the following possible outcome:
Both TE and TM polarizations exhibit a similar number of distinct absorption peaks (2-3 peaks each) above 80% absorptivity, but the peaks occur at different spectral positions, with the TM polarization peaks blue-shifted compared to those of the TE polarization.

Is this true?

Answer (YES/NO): YES